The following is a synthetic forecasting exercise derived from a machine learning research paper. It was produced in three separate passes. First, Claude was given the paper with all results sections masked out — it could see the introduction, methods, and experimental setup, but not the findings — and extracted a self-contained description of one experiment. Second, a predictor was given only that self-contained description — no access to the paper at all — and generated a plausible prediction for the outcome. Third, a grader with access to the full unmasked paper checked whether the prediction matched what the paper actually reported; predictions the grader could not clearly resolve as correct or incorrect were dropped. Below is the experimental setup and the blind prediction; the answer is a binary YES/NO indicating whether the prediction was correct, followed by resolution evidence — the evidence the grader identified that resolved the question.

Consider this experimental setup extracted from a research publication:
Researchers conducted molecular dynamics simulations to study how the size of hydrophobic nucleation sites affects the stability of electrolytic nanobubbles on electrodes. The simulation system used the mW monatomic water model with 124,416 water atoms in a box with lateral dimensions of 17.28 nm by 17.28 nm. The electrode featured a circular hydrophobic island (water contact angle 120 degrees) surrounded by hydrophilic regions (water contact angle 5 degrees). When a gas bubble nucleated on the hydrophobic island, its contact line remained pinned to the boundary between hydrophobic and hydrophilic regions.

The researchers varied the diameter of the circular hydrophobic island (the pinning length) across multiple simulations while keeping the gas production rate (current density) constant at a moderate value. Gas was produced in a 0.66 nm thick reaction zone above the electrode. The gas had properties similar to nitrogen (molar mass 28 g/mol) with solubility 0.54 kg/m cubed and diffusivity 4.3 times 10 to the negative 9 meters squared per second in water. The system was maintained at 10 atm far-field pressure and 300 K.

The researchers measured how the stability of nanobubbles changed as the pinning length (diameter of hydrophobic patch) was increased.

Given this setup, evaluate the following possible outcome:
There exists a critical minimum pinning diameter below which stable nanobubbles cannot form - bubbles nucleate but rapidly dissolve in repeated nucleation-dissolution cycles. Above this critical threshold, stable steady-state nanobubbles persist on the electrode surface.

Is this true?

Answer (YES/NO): NO